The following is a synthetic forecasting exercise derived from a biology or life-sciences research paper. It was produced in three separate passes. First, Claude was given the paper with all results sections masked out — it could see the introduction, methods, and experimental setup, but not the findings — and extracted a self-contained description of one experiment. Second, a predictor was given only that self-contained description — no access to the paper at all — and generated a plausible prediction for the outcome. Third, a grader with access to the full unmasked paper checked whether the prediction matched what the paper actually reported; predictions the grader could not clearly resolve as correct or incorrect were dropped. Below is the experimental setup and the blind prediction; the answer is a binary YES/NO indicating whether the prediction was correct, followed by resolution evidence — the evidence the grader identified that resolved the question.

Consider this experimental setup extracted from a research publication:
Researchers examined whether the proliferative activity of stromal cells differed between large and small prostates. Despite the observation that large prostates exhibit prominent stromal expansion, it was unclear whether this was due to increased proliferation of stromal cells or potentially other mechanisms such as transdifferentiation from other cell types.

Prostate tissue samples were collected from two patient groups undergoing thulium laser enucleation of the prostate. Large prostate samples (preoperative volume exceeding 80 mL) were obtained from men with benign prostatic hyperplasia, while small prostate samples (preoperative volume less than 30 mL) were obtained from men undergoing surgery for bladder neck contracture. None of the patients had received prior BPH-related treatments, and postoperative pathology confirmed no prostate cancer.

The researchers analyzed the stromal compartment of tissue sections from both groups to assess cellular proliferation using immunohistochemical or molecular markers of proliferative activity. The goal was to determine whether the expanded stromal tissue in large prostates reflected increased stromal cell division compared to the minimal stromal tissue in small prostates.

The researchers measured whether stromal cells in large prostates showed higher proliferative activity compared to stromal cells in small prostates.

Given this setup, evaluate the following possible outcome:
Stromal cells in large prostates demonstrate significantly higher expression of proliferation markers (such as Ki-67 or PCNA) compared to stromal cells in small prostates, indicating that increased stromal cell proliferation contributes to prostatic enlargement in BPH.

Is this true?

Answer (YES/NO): NO